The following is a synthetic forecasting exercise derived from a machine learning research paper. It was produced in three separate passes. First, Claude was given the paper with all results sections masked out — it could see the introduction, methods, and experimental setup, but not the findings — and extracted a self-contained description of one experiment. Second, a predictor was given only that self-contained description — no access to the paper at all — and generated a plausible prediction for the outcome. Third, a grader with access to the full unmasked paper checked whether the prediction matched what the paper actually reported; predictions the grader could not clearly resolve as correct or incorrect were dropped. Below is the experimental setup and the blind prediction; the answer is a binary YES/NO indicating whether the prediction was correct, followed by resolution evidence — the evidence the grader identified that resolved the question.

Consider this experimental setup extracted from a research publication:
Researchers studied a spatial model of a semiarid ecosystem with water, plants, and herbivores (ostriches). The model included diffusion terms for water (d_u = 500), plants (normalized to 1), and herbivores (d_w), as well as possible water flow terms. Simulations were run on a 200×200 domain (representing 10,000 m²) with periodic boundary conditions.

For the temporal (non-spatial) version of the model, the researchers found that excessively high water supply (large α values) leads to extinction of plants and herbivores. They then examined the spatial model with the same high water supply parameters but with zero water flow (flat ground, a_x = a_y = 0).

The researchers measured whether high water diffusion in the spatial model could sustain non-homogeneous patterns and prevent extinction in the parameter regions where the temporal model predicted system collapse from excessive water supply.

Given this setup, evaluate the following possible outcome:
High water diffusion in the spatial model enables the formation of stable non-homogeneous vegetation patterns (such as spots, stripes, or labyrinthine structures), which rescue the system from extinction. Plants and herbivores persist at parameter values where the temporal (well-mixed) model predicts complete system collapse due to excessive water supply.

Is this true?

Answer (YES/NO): YES